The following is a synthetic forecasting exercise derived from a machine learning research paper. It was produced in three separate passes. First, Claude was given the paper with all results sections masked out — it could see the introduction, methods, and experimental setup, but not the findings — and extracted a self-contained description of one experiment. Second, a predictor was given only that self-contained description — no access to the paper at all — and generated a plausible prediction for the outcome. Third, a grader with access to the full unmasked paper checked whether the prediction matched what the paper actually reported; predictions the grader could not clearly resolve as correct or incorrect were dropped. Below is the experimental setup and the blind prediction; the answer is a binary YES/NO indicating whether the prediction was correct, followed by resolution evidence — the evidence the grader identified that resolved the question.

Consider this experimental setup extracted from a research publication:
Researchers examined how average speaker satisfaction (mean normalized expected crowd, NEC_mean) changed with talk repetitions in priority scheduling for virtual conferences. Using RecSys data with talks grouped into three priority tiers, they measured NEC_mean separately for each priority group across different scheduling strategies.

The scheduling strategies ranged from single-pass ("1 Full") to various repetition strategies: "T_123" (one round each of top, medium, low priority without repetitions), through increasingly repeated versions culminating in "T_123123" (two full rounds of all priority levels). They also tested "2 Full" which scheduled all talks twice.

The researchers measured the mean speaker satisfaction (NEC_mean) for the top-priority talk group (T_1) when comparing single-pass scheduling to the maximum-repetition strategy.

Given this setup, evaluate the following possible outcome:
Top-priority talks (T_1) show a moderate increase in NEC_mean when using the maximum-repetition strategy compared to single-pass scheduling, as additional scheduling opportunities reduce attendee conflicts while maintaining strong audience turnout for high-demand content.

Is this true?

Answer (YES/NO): NO